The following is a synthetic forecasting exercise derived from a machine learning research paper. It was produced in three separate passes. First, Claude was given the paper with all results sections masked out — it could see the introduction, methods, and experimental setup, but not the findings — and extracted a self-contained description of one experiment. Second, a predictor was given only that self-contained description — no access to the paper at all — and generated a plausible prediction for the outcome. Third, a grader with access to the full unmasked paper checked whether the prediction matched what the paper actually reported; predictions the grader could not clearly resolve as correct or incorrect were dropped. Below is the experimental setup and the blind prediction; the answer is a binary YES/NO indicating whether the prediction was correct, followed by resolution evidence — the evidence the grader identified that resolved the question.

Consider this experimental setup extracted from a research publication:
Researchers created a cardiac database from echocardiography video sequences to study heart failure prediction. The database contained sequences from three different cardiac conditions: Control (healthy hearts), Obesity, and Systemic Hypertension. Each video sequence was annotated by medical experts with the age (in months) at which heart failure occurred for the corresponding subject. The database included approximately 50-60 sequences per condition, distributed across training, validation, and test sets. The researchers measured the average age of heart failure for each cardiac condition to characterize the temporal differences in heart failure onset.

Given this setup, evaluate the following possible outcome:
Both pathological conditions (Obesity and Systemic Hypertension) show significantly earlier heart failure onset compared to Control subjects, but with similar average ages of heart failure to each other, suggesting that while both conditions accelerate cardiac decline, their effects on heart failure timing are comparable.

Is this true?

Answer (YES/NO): NO